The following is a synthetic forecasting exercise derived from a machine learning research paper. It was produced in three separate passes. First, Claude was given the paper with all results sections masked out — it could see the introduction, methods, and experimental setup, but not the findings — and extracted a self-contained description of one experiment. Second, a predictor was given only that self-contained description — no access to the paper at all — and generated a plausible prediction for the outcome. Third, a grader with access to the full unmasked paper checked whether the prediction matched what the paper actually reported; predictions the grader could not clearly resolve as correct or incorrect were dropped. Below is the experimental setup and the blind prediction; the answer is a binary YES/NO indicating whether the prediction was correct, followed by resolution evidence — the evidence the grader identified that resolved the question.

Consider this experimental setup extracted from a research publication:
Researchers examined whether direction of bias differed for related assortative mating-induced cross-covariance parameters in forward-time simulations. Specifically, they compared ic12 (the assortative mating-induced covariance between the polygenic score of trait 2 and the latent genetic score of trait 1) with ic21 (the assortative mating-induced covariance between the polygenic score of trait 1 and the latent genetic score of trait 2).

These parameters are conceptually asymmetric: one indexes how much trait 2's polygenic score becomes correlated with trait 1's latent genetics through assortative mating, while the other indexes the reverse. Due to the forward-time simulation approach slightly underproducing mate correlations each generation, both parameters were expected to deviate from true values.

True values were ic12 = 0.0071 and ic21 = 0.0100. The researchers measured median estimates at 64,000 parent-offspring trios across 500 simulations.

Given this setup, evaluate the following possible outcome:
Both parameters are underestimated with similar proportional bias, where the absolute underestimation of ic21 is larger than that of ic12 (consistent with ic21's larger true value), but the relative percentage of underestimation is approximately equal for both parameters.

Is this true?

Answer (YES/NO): NO